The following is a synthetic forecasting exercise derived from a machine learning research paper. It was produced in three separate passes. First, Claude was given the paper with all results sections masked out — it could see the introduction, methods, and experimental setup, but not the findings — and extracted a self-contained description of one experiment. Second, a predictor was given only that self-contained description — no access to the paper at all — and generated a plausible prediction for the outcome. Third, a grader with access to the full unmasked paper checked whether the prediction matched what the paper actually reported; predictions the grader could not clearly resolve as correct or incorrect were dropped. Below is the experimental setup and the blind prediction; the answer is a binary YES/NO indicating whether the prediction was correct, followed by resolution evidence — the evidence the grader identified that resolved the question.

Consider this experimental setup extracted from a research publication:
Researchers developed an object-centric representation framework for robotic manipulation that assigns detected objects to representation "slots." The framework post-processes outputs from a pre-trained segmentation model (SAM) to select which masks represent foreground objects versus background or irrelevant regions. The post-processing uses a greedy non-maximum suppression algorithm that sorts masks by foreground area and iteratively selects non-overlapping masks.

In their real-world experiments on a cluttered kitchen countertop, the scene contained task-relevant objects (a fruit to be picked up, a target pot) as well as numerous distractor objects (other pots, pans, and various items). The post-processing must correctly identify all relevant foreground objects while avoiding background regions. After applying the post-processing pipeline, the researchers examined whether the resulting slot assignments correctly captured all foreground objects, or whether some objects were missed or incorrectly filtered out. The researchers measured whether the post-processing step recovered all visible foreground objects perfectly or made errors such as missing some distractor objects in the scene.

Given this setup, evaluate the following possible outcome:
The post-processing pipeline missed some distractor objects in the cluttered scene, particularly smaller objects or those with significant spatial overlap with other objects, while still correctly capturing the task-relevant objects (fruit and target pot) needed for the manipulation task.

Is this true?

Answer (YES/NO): YES